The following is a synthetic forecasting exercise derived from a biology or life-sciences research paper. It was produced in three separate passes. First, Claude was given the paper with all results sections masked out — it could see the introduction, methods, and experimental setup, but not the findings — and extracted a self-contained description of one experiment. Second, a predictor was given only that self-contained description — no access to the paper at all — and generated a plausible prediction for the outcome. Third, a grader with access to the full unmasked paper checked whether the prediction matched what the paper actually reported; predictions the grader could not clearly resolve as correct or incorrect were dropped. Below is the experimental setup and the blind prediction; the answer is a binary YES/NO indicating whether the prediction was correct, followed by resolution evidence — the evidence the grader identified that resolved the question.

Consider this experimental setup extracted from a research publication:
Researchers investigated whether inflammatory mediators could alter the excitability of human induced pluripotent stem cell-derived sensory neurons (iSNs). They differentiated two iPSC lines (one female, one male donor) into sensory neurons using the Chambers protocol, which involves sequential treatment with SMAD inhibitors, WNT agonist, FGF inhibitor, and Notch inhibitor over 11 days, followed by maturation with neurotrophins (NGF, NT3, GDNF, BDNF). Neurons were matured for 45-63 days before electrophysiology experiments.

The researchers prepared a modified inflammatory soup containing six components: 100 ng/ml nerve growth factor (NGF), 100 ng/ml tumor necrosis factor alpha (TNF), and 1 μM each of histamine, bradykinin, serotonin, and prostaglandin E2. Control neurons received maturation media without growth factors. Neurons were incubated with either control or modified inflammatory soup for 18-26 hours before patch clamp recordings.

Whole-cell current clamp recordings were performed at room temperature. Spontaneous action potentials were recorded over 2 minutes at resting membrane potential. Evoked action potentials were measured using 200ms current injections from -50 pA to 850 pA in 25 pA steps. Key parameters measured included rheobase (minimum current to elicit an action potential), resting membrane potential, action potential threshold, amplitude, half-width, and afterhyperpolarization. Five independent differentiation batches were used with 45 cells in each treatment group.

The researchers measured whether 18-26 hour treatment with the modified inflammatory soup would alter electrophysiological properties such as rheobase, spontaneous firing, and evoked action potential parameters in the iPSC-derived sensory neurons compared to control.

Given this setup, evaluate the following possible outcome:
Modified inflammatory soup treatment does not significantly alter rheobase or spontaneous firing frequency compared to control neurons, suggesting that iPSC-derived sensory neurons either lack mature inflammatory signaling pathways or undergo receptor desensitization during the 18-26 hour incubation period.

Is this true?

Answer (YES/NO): YES